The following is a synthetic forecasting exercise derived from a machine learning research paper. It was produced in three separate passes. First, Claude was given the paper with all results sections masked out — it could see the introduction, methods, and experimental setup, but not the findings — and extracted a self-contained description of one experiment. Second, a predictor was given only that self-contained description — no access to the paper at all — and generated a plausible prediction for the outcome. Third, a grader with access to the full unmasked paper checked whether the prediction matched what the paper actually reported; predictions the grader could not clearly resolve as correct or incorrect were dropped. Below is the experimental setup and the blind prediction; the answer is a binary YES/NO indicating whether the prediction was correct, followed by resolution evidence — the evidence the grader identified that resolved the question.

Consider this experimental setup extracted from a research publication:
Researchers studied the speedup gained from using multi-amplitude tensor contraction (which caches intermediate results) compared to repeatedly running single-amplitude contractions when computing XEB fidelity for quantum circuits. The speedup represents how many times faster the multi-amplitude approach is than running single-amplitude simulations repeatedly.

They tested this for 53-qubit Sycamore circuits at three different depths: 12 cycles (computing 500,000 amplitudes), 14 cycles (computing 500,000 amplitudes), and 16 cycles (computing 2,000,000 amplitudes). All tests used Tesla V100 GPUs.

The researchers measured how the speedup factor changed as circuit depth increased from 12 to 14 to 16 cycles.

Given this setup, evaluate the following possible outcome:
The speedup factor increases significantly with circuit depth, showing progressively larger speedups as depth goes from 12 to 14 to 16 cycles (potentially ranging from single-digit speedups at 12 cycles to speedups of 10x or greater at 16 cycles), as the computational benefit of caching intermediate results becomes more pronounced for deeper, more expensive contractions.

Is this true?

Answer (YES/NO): NO